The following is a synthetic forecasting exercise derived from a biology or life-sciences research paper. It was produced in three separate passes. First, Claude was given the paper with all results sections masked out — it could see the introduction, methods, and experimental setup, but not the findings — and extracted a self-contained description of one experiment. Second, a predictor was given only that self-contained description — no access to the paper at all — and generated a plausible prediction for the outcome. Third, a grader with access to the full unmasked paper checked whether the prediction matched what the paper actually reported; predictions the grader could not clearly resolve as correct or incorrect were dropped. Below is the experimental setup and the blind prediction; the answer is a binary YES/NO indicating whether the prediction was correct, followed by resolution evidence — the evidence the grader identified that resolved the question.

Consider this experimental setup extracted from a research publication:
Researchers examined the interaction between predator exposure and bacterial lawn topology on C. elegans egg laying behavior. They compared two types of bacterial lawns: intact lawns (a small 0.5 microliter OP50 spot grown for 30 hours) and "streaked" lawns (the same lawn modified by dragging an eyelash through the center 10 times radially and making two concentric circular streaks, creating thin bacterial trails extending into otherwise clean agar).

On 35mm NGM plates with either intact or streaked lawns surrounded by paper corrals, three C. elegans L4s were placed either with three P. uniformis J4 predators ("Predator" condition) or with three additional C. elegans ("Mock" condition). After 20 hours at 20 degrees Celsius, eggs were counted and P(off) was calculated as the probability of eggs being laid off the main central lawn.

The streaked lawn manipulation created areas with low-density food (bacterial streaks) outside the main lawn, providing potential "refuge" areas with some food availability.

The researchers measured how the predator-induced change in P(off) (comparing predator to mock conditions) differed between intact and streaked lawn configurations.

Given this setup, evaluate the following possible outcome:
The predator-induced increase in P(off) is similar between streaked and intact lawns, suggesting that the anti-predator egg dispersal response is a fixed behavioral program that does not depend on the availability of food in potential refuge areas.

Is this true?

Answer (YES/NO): NO